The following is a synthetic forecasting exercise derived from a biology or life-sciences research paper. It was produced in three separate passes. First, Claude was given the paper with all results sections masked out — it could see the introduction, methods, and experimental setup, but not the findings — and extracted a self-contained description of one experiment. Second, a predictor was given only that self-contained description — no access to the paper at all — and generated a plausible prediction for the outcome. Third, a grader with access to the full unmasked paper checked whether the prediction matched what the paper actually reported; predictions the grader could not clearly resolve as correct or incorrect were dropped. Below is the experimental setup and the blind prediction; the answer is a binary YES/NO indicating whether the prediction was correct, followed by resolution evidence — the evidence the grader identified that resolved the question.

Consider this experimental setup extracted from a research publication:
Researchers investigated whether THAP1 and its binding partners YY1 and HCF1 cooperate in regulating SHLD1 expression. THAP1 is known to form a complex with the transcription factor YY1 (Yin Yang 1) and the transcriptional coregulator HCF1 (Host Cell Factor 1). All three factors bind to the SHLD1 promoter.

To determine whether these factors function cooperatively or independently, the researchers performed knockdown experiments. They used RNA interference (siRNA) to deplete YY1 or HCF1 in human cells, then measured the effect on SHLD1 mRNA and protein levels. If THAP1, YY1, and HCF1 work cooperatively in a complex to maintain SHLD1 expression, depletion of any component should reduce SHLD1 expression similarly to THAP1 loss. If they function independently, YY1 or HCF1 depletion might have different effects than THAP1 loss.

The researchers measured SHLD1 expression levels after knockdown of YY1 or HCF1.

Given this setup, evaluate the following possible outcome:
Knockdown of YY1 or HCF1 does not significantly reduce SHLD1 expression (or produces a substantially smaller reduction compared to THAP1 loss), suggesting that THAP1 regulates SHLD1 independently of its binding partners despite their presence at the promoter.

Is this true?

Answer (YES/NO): NO